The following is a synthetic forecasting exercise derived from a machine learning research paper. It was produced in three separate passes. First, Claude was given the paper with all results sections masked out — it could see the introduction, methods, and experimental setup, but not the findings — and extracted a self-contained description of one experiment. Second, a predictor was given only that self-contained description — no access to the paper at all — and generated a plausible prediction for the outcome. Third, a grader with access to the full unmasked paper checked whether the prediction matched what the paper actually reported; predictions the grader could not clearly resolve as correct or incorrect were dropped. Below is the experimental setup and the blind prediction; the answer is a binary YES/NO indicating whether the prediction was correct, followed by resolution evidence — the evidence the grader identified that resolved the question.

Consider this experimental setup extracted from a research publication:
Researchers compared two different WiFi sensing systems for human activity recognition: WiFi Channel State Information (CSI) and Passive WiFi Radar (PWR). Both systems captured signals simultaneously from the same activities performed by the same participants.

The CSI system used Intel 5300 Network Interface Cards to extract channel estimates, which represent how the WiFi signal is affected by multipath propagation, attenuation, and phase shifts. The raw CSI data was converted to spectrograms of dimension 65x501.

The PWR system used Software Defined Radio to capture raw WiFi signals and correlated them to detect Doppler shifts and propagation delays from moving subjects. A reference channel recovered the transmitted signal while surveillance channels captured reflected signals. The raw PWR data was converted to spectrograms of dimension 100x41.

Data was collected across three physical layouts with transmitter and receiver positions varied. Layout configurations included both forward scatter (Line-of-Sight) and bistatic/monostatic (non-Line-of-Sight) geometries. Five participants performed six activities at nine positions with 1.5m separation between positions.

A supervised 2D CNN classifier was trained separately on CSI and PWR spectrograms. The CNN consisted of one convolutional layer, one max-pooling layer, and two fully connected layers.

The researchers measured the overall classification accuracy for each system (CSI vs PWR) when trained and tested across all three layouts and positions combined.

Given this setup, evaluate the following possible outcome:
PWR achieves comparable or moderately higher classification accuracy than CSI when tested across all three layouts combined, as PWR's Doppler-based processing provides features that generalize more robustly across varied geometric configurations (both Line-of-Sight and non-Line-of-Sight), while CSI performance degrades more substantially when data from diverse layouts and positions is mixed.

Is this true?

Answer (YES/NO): YES